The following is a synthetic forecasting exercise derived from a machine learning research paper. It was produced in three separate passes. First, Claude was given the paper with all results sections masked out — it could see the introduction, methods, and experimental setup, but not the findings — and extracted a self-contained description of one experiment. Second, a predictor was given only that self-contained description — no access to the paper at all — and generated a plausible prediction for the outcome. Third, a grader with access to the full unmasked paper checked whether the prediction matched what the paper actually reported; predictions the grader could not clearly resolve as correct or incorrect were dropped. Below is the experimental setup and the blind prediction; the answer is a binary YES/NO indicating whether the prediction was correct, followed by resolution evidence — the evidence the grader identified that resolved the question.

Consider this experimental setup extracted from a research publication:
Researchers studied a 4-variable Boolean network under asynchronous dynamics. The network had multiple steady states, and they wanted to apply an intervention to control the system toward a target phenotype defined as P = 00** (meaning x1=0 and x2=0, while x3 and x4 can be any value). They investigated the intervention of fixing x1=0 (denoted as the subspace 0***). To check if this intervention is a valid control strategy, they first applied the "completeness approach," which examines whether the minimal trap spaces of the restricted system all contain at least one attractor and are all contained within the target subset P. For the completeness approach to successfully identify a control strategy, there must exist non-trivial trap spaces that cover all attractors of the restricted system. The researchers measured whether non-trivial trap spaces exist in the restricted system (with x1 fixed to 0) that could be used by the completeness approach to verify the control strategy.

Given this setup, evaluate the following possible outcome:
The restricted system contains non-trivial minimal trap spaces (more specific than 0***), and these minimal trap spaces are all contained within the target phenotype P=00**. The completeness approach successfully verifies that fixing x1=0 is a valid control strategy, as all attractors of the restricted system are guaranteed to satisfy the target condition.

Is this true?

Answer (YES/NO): NO